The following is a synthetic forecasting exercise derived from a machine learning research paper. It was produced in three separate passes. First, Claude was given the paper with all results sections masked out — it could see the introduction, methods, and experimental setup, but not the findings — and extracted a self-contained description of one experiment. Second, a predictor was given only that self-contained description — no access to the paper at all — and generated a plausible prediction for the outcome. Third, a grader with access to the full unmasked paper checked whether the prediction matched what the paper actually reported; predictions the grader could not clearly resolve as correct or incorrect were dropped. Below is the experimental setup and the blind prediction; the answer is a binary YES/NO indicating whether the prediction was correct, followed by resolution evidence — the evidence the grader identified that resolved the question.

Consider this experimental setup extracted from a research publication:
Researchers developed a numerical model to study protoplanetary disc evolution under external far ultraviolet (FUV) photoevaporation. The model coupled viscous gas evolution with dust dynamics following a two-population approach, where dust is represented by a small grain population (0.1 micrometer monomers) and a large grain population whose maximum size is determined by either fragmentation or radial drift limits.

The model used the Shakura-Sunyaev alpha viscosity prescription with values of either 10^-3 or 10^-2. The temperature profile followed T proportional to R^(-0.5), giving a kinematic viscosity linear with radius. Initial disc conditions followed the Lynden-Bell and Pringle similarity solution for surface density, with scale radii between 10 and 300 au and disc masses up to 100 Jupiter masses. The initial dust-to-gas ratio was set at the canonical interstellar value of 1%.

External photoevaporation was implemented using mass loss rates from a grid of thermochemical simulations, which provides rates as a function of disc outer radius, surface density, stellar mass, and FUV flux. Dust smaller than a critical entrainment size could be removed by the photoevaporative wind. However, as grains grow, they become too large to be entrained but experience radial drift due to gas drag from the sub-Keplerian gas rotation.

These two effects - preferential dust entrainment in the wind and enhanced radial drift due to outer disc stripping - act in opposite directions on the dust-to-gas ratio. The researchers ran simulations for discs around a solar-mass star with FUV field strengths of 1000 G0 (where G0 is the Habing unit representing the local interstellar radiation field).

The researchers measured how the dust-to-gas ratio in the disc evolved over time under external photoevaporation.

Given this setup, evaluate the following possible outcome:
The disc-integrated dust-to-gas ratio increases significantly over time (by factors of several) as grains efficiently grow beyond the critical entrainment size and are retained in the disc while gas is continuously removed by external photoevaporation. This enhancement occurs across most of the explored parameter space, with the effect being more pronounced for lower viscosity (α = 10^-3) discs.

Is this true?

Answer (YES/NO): NO